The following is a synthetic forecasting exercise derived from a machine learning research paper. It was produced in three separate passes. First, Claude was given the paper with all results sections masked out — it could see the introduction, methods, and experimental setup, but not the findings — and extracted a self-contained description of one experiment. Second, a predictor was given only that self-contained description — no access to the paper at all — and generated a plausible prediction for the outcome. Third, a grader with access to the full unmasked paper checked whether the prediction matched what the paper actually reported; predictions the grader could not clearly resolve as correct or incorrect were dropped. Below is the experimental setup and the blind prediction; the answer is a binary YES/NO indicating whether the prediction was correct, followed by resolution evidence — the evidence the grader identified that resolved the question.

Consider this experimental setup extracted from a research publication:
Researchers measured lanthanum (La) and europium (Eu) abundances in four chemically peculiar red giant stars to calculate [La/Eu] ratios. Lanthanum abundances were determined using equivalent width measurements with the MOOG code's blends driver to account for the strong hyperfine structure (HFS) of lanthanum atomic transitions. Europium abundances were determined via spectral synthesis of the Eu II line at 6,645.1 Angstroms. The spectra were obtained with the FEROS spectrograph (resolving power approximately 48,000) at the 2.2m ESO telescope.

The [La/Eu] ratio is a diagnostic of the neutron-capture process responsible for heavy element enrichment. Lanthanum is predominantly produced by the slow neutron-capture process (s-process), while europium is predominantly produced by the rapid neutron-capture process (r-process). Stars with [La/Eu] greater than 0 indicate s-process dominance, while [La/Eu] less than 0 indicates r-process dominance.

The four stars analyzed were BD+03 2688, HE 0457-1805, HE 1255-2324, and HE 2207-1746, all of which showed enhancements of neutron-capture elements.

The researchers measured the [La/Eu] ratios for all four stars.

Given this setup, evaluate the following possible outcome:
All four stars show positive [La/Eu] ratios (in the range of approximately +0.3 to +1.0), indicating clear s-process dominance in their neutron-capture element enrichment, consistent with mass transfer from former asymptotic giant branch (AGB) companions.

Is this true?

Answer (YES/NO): YES